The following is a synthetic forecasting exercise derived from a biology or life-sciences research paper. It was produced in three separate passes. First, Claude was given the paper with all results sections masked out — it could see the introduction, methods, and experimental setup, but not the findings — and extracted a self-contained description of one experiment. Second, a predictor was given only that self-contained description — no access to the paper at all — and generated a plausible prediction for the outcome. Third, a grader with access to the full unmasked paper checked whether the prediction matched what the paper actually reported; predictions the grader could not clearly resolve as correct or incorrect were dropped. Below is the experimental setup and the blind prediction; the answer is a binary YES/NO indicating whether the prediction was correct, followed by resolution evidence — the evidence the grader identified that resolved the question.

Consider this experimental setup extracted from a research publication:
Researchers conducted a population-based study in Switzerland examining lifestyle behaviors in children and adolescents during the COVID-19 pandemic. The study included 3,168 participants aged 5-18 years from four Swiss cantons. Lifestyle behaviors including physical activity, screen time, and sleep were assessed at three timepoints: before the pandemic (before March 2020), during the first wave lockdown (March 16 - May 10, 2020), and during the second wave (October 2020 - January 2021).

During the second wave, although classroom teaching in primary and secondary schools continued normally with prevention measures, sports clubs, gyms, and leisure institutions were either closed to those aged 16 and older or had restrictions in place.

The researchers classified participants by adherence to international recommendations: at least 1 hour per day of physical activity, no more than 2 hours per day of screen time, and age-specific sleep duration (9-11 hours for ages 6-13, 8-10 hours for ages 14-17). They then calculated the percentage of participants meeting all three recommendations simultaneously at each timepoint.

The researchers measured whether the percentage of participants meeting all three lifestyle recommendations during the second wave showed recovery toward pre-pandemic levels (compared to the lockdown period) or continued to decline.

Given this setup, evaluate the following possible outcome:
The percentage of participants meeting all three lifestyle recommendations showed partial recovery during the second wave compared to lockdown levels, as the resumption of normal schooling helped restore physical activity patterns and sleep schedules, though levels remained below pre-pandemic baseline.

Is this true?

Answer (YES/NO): YES